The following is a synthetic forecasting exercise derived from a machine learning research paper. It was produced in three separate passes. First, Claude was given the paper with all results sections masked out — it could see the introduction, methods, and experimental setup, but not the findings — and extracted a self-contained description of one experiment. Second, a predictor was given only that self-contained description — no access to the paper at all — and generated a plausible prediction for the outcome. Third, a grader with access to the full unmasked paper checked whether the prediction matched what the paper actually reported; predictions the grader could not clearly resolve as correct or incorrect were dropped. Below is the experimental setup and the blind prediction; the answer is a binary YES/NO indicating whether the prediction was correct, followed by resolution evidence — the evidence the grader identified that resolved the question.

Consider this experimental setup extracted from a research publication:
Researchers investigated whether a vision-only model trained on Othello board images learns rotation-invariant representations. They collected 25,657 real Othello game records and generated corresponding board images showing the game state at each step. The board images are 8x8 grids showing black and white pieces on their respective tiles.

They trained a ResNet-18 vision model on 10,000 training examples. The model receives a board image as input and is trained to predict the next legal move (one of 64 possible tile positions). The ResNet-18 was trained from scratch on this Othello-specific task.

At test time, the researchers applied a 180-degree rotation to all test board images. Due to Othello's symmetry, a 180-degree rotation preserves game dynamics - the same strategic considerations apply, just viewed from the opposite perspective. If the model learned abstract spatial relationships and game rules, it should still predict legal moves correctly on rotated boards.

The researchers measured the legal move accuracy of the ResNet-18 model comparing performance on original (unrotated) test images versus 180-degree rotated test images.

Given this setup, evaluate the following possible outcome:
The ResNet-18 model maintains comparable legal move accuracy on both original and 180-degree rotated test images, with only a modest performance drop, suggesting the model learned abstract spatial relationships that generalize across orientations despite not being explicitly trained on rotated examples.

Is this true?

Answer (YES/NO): NO